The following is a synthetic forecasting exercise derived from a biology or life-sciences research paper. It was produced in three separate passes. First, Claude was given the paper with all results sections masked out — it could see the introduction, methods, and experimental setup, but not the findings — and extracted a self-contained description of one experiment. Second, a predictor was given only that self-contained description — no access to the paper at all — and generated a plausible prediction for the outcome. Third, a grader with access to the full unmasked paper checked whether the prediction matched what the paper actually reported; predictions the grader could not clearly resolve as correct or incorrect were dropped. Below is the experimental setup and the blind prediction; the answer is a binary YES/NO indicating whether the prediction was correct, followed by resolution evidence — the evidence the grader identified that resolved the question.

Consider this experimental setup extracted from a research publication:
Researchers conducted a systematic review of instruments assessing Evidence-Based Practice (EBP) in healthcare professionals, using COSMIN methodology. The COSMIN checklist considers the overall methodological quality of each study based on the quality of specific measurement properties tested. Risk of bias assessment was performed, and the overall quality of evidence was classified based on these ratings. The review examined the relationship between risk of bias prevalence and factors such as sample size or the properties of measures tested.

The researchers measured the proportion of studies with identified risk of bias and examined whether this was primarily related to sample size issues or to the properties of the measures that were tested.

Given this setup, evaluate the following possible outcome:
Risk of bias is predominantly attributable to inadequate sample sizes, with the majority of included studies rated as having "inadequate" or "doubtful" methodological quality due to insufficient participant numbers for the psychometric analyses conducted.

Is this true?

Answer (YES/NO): NO